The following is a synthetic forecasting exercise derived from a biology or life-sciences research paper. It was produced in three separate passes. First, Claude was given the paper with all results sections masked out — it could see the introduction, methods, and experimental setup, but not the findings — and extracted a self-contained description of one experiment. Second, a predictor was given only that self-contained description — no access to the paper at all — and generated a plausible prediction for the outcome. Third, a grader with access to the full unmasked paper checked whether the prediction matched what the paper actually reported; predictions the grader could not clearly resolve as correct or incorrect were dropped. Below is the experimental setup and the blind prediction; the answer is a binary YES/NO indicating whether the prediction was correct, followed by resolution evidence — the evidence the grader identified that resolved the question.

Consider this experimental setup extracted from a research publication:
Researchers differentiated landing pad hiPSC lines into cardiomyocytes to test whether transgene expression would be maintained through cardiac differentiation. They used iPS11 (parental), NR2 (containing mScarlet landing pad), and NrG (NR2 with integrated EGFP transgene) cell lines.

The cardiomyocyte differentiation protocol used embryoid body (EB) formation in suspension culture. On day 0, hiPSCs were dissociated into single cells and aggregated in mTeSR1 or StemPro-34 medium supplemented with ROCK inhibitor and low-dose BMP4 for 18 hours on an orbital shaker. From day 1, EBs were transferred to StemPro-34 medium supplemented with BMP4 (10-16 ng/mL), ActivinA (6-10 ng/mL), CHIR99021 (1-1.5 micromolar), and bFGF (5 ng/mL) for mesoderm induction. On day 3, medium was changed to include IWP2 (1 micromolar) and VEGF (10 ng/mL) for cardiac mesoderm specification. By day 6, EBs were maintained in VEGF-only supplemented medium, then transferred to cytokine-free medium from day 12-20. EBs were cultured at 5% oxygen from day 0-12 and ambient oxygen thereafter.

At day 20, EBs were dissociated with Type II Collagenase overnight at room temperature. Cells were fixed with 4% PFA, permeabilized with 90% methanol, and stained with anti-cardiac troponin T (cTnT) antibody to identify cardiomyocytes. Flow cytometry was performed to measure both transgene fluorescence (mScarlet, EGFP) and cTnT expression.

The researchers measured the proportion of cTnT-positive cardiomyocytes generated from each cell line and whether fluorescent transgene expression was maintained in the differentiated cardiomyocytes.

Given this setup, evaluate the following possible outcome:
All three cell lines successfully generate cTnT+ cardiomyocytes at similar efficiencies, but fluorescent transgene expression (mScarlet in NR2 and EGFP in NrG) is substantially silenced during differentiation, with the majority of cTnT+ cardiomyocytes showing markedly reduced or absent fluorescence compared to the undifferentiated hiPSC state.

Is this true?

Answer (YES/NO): NO